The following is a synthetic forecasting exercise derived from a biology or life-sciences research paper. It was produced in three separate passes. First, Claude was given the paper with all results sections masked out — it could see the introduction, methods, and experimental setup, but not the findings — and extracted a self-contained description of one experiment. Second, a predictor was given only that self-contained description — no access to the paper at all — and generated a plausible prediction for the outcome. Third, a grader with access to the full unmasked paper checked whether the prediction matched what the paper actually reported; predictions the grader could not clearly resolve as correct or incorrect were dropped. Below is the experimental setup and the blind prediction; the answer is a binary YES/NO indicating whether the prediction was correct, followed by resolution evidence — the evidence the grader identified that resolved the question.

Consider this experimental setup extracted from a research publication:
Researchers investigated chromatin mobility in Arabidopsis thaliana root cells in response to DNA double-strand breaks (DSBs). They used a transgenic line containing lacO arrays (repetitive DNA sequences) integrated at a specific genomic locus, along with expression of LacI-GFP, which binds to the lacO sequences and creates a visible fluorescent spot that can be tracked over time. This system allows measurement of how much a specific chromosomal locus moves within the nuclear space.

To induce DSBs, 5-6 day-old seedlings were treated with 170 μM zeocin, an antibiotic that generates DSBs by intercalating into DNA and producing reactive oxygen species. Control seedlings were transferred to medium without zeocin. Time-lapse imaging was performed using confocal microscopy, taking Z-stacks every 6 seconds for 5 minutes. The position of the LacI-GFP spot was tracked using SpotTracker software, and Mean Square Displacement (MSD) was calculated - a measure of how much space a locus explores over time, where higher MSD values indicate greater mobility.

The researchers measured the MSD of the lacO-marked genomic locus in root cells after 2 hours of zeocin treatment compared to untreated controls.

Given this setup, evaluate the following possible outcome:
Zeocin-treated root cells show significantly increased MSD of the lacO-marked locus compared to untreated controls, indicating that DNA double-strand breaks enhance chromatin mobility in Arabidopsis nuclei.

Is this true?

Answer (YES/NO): NO